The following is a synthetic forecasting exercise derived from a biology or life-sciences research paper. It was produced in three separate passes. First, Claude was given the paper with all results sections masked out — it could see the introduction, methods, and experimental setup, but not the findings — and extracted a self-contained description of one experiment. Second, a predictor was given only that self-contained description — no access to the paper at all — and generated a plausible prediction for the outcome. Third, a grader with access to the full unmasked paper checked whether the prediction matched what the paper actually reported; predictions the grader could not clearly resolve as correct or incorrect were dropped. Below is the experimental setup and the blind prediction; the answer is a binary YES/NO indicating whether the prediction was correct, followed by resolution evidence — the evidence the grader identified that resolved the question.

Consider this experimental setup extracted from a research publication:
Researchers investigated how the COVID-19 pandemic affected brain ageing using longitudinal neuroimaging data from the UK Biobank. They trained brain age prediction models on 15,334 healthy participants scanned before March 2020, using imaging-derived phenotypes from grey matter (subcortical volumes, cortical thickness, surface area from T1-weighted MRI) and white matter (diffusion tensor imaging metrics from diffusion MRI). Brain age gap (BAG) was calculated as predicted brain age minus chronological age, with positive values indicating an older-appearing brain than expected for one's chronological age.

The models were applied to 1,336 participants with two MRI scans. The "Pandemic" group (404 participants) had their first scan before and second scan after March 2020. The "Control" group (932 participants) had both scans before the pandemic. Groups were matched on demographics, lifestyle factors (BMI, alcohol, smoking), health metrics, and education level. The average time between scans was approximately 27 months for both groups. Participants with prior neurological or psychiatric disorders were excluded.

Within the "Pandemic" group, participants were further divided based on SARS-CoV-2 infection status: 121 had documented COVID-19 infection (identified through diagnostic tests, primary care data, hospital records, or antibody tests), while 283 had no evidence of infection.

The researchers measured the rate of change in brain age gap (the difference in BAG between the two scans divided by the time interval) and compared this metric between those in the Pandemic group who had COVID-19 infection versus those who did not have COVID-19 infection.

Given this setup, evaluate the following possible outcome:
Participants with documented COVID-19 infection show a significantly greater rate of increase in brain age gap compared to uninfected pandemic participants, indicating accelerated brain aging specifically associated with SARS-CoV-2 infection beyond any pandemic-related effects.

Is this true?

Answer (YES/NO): NO